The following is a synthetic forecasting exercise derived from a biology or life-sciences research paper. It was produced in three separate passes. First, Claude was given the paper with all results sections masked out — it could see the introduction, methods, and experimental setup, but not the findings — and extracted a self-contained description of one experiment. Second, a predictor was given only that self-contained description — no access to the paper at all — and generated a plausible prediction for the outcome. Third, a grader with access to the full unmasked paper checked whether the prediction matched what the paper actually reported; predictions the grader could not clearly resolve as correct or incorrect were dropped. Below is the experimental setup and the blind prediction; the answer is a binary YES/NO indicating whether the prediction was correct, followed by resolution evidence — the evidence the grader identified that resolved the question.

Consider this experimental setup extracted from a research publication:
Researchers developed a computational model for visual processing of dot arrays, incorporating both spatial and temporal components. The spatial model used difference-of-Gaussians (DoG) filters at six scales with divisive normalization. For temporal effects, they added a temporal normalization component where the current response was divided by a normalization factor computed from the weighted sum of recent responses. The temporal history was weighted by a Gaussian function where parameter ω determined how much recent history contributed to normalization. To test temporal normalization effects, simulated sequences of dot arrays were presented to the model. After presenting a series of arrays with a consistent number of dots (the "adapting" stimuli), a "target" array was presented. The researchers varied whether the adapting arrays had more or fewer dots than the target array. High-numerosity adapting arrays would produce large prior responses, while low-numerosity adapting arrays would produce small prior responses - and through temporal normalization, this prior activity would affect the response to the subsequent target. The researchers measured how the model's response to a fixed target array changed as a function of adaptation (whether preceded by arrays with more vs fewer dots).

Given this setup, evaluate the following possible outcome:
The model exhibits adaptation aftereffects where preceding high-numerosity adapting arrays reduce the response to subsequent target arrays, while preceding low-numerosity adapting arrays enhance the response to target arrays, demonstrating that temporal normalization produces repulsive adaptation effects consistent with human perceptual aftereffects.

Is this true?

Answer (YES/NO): YES